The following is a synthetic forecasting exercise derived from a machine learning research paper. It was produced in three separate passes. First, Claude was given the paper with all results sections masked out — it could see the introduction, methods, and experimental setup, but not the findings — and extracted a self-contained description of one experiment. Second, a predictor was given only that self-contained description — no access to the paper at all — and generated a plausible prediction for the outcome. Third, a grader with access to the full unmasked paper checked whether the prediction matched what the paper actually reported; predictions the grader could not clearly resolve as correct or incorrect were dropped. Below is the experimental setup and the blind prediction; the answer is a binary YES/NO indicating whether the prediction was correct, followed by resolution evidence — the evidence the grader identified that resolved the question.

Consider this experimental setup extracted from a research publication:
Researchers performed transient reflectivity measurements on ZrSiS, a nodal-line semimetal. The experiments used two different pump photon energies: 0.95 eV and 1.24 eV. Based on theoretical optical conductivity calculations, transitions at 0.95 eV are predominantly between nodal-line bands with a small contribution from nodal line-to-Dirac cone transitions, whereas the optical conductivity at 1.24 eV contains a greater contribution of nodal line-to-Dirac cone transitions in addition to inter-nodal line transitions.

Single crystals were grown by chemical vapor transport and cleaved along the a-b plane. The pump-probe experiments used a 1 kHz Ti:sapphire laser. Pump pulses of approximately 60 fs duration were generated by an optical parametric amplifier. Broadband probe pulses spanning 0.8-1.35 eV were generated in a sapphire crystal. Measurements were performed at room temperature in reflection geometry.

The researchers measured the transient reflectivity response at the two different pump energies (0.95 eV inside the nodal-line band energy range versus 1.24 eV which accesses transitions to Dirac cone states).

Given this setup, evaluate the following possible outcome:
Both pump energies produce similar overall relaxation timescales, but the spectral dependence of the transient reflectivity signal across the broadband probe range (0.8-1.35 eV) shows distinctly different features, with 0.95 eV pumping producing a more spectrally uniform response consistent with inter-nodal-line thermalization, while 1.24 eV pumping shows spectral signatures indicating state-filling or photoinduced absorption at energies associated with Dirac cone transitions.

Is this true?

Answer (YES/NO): NO